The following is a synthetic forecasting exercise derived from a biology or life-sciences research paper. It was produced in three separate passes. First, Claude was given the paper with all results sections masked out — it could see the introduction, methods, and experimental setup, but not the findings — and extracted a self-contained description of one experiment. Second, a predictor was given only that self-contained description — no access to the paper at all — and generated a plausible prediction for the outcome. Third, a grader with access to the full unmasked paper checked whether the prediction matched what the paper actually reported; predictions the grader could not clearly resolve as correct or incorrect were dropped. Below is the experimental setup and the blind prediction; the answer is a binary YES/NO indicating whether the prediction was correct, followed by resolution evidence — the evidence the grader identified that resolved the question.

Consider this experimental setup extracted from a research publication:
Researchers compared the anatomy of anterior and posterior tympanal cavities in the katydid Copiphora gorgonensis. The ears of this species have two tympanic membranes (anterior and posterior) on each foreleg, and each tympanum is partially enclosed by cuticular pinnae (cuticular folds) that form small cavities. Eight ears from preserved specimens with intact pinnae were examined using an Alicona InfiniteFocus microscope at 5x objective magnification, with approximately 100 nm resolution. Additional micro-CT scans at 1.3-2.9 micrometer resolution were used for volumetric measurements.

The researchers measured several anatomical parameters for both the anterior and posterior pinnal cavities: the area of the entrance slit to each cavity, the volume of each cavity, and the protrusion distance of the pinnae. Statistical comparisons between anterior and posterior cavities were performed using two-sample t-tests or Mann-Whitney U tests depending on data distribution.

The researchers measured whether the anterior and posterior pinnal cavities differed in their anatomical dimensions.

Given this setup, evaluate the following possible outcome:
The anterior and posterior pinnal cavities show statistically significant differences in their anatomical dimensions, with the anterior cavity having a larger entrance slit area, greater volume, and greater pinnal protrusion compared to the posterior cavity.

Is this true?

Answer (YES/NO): NO